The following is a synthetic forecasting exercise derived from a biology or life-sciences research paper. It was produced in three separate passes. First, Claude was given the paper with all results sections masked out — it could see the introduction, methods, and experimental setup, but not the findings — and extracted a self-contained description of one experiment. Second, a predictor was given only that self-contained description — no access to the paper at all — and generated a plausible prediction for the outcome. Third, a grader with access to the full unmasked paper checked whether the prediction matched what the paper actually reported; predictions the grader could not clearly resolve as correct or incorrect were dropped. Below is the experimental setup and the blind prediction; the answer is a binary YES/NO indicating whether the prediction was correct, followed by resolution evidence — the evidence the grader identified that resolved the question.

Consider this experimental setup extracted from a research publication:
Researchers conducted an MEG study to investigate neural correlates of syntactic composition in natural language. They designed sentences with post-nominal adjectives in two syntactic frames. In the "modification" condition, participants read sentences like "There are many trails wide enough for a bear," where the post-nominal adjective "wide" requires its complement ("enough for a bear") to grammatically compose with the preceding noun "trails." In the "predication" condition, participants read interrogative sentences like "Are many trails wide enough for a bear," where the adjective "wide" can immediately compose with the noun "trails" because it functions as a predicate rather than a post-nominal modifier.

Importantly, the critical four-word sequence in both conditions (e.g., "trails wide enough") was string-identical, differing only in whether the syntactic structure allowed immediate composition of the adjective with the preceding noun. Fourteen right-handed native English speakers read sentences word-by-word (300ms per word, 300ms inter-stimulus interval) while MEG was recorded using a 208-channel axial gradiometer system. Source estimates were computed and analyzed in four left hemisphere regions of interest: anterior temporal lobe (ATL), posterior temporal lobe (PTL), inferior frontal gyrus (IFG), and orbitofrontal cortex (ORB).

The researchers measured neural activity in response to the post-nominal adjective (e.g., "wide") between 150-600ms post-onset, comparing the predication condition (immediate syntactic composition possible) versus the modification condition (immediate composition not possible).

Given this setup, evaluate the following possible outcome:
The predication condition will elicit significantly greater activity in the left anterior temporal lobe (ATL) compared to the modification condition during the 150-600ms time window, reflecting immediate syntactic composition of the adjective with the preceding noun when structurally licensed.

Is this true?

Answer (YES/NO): NO